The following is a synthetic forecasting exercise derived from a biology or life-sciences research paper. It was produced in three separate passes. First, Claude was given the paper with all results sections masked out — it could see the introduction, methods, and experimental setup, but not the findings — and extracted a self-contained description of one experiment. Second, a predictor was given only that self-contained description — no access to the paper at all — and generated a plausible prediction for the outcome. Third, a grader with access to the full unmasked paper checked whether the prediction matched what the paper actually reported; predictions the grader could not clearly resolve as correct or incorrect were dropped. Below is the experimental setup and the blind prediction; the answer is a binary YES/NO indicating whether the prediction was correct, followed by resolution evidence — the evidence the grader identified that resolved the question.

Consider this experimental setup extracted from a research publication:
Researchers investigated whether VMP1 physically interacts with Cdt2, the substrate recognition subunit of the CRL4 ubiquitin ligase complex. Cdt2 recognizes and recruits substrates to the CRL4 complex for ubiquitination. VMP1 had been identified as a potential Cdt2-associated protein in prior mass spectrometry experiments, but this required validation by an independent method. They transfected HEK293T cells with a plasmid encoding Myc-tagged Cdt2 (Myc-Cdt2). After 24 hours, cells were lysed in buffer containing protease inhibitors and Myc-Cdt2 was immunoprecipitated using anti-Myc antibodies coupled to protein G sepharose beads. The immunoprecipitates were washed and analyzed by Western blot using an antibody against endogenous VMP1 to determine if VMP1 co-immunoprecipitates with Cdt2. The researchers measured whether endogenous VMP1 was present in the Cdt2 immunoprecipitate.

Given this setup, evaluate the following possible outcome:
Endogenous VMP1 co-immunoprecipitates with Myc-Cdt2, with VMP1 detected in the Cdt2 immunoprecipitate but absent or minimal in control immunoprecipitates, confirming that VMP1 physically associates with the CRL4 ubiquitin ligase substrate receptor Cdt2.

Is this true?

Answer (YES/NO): YES